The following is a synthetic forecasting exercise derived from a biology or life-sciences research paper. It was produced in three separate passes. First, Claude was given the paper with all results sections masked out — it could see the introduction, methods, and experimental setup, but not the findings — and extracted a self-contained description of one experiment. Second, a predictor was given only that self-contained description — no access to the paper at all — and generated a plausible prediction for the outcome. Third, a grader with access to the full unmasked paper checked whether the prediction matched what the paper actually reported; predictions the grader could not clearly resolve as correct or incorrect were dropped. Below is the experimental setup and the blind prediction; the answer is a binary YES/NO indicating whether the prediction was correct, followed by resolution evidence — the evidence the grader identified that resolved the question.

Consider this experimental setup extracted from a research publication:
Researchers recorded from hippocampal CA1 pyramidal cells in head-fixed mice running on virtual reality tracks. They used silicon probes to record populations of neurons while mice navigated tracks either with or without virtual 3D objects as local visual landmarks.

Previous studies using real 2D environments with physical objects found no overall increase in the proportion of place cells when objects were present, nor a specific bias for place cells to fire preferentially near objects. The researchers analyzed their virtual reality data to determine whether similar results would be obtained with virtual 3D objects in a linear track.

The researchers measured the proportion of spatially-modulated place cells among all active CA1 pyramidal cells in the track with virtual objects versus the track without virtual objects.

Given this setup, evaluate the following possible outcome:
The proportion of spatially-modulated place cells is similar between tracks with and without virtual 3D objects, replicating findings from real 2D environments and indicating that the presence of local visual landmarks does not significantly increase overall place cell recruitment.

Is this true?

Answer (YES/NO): NO